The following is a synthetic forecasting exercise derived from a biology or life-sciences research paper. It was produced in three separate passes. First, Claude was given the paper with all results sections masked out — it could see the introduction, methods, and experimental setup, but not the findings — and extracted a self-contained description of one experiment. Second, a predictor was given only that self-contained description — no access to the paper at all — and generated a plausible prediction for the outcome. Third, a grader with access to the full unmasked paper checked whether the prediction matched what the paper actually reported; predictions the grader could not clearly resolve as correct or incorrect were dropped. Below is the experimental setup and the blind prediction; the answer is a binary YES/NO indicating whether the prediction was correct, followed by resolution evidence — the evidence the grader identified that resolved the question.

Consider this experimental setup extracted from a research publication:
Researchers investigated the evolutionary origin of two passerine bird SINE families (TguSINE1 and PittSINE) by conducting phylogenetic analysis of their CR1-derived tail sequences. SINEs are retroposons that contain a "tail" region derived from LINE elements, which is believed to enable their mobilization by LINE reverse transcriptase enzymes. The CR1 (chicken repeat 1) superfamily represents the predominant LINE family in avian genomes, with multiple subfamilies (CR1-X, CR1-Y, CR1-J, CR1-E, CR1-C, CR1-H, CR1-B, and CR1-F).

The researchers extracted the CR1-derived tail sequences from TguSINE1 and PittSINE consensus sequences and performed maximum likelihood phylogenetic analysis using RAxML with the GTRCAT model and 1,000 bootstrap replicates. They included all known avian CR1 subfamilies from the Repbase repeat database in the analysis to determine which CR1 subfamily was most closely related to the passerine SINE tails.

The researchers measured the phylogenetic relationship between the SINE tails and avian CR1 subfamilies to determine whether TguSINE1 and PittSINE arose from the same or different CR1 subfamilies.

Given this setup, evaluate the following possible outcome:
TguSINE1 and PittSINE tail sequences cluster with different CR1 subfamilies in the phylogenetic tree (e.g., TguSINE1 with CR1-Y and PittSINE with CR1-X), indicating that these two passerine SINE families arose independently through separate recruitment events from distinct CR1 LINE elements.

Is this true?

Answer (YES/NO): NO